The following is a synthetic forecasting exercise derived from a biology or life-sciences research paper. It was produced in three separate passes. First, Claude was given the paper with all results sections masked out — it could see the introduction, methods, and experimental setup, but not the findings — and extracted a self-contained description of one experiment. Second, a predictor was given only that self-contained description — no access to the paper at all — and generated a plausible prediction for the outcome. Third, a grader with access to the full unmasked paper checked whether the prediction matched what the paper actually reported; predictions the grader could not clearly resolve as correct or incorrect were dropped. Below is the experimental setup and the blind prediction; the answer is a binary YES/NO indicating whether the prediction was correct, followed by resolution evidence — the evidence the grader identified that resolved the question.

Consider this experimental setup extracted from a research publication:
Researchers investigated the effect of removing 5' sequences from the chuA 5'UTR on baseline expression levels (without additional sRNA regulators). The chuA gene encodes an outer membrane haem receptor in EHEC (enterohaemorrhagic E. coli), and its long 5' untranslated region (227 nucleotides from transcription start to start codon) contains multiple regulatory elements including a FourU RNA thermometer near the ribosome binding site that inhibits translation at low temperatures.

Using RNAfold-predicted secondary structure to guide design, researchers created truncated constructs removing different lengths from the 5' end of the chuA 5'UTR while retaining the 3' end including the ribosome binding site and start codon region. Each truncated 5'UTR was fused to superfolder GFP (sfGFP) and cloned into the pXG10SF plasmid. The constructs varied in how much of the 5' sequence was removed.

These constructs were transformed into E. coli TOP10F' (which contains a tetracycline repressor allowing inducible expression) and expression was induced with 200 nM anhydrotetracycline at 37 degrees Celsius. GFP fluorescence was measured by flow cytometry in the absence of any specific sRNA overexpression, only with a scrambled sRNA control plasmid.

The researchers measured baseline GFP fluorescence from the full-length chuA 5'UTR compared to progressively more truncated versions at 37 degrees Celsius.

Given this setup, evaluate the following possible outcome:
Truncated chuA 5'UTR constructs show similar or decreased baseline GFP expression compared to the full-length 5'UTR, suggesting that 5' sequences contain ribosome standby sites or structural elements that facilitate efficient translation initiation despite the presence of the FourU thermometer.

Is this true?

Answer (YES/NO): NO